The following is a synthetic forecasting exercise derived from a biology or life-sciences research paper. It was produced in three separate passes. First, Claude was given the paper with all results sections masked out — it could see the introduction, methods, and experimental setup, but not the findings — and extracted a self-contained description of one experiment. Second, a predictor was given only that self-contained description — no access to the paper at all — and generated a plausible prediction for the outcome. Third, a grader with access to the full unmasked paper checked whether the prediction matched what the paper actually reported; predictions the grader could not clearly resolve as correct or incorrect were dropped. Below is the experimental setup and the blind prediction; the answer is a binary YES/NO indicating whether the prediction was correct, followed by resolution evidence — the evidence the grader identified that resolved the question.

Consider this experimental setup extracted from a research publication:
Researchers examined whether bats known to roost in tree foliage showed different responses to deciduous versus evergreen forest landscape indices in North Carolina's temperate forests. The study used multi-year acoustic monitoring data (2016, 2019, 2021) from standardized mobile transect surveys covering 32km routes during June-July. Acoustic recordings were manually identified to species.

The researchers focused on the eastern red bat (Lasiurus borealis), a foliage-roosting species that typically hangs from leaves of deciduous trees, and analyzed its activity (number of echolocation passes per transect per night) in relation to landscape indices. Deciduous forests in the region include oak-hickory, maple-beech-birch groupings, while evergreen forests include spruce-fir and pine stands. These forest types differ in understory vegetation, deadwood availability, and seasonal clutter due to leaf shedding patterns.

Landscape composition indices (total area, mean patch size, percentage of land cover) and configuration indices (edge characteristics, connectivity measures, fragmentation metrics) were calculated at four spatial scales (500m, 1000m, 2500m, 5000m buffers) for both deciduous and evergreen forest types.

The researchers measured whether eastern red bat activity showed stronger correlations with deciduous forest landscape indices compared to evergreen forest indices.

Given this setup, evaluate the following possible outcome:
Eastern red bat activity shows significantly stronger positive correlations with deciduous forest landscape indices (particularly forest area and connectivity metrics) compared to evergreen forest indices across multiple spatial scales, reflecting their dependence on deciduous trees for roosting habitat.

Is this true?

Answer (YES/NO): NO